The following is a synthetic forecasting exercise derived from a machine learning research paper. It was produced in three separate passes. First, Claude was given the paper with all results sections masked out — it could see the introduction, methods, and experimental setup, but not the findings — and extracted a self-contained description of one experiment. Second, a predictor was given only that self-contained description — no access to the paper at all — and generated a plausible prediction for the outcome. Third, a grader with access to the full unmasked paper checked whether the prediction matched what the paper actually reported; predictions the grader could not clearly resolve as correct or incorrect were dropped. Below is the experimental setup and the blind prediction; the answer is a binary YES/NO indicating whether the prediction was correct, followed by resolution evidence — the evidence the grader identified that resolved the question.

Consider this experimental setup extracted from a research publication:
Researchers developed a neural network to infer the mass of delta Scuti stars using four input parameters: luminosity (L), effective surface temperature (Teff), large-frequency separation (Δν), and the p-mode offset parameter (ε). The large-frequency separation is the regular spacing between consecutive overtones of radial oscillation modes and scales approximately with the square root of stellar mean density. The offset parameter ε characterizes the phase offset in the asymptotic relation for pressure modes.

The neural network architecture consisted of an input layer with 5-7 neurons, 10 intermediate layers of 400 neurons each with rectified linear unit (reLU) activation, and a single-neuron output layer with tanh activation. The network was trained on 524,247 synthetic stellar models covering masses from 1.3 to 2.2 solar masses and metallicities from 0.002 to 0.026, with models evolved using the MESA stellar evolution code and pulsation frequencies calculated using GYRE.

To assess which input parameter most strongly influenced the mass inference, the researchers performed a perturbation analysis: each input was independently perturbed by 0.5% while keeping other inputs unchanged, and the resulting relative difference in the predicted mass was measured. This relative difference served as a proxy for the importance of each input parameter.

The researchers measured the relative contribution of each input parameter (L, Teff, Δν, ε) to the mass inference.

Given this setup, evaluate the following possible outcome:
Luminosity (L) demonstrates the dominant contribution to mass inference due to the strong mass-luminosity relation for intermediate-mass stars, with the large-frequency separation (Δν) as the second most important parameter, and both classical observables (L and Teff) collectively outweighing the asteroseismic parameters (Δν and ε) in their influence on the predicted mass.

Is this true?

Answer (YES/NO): NO